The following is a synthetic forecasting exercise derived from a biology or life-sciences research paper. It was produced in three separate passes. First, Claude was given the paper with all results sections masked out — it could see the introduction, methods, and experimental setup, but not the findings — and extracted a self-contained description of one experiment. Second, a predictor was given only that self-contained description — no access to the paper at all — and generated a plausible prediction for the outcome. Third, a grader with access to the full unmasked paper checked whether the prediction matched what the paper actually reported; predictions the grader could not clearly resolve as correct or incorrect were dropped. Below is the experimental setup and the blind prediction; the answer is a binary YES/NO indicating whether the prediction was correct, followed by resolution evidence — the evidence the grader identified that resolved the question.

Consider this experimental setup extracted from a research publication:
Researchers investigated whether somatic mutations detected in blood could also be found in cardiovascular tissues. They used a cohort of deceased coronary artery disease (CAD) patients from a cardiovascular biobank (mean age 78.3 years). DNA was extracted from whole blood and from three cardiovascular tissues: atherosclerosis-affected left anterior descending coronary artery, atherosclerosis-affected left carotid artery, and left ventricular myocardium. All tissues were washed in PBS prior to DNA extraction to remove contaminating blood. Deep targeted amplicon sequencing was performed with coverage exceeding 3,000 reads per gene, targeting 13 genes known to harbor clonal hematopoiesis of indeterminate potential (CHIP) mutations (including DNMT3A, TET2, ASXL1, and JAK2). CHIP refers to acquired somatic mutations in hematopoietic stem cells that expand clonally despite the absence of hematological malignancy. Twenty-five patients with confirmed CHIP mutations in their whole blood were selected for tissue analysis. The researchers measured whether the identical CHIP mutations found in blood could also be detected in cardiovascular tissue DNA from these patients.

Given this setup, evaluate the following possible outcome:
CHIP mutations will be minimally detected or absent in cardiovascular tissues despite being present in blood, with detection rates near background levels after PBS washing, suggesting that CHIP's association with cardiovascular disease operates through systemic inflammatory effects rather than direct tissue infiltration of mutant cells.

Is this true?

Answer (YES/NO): NO